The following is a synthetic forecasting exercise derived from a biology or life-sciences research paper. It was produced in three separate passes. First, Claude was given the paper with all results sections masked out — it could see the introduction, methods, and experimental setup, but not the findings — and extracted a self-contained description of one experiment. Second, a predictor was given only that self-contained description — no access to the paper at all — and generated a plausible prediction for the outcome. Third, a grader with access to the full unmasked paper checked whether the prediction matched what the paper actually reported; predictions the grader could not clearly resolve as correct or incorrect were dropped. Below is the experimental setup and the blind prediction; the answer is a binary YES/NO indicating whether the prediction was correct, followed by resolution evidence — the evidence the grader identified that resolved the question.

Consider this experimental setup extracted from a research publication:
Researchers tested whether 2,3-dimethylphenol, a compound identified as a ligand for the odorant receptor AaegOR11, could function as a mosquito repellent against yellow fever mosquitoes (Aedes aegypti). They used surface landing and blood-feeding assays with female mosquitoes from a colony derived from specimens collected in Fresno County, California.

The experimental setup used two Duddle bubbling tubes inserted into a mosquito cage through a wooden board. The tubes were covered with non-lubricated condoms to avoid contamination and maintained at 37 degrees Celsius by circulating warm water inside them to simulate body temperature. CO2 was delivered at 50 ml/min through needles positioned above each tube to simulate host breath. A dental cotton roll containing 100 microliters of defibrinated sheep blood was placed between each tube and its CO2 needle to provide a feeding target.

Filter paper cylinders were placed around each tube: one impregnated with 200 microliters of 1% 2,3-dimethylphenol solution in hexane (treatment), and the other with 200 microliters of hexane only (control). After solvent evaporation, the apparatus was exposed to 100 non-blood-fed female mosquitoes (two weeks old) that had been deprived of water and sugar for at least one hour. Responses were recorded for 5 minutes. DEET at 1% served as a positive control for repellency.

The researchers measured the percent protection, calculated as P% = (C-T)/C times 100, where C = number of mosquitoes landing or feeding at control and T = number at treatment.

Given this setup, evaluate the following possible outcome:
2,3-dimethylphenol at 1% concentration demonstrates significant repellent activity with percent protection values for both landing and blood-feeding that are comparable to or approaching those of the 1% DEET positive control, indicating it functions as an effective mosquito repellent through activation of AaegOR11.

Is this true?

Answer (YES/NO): YES